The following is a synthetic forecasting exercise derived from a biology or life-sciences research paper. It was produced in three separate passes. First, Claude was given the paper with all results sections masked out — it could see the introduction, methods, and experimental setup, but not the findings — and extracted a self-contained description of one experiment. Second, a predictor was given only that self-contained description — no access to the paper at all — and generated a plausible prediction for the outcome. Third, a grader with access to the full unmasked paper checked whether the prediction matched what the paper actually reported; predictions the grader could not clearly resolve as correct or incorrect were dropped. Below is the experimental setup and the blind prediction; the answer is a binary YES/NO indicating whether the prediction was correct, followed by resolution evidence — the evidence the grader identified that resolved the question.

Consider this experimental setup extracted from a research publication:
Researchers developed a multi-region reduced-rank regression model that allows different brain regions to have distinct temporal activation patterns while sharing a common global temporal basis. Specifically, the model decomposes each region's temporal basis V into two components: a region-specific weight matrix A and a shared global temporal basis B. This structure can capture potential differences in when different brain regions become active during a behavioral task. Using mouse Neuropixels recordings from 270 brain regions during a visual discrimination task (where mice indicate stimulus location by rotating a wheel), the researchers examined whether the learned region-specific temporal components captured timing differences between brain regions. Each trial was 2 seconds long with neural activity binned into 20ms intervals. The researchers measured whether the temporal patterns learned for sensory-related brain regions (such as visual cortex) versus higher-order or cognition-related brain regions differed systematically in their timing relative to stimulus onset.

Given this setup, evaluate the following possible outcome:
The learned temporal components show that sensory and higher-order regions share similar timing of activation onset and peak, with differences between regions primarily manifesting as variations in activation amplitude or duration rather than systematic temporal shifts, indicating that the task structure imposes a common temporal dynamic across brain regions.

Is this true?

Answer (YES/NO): YES